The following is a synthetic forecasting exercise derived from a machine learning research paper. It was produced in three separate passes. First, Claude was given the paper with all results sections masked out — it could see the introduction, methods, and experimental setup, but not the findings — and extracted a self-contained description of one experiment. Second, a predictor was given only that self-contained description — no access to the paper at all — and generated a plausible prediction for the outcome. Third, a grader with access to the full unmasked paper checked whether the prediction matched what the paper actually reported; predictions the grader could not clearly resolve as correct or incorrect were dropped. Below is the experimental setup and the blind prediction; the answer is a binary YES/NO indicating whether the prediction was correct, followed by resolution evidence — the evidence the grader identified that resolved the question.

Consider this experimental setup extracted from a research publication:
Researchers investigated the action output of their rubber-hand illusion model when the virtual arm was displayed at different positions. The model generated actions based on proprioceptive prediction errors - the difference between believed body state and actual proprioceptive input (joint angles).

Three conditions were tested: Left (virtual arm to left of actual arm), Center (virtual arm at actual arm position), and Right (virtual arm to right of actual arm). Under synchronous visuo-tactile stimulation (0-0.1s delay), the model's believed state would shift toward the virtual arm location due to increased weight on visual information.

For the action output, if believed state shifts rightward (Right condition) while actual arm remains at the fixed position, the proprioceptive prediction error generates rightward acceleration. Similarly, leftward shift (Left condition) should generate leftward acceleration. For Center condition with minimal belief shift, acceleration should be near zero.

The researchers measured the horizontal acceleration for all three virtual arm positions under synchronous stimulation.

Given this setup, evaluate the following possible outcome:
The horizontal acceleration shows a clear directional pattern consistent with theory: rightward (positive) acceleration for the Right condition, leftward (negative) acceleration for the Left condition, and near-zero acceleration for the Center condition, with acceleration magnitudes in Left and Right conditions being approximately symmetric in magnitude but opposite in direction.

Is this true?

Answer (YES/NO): NO